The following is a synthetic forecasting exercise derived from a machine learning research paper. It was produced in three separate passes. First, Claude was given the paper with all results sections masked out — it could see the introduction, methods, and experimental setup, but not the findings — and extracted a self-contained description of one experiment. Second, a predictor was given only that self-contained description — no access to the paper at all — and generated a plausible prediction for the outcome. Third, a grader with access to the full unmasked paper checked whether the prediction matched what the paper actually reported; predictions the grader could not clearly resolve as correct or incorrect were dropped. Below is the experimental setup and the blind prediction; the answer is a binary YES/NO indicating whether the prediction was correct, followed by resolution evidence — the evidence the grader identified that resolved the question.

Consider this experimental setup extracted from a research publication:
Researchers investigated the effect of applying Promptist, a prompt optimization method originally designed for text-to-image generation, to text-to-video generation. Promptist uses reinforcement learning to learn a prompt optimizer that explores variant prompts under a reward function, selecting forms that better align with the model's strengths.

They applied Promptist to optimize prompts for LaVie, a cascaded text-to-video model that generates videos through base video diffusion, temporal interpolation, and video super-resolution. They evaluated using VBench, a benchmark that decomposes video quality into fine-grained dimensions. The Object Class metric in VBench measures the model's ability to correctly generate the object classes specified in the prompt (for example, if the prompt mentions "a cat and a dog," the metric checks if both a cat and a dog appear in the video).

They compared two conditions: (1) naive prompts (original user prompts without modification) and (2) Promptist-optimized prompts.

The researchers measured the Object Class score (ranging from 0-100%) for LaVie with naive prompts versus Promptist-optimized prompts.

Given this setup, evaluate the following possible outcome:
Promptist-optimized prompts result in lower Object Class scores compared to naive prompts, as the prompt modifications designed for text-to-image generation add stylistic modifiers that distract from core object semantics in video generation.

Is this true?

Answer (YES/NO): YES